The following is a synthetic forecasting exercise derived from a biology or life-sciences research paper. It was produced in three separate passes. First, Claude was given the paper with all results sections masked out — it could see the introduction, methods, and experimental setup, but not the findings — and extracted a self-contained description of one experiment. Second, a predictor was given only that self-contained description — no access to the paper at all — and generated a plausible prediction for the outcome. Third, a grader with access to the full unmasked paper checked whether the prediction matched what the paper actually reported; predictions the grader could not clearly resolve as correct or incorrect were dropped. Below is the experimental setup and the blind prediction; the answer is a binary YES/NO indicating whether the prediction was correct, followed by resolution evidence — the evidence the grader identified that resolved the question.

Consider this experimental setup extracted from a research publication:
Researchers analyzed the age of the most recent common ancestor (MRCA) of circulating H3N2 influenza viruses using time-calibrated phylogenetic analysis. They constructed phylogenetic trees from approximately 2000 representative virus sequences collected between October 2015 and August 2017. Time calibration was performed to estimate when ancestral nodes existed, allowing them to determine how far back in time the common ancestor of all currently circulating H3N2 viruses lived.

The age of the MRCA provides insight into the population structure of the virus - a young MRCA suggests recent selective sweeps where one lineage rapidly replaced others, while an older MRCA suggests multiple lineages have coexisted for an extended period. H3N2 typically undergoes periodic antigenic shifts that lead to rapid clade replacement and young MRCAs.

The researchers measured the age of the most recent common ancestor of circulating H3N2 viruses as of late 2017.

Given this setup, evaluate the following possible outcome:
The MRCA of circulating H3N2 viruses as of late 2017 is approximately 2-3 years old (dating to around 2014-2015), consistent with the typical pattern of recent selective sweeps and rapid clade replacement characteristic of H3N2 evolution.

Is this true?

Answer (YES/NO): NO